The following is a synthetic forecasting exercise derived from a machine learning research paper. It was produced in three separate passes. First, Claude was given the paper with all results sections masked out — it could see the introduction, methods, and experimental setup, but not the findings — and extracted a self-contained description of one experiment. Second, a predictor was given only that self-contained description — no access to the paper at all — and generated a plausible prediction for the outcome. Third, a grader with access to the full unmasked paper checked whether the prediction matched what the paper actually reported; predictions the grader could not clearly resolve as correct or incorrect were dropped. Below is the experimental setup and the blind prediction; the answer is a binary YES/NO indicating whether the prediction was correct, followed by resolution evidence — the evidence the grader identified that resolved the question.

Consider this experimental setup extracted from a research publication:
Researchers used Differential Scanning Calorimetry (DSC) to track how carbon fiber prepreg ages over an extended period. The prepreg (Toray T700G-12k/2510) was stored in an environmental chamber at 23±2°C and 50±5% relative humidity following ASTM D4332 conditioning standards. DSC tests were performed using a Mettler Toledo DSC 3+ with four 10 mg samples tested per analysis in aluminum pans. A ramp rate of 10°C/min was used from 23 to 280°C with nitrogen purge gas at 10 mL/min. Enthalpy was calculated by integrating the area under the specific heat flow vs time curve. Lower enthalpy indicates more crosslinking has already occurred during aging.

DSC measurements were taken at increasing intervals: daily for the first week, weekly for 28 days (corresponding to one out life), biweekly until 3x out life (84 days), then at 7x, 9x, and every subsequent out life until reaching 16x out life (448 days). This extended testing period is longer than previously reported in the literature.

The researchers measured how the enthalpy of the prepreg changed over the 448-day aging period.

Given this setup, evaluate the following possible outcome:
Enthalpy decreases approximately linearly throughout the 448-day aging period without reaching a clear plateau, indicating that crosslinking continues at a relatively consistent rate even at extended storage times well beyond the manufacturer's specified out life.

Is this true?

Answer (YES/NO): NO